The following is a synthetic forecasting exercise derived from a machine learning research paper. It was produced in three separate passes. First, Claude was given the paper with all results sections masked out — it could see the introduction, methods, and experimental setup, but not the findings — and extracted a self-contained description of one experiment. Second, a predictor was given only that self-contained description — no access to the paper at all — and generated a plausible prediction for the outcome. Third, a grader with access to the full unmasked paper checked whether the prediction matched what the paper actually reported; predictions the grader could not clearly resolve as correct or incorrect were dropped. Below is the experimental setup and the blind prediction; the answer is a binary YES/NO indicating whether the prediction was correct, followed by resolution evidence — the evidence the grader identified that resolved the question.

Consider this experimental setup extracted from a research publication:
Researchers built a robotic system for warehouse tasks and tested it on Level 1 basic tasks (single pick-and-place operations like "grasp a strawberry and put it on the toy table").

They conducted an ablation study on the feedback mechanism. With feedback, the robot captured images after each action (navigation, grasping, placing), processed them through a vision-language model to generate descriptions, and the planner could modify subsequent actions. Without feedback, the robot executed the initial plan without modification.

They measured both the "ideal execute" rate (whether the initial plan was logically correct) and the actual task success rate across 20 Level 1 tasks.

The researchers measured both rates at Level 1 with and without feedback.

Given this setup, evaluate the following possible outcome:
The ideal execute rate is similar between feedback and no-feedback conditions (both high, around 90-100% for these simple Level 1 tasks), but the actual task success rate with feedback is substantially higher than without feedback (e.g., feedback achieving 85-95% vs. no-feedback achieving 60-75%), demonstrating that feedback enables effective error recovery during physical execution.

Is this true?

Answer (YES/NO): NO